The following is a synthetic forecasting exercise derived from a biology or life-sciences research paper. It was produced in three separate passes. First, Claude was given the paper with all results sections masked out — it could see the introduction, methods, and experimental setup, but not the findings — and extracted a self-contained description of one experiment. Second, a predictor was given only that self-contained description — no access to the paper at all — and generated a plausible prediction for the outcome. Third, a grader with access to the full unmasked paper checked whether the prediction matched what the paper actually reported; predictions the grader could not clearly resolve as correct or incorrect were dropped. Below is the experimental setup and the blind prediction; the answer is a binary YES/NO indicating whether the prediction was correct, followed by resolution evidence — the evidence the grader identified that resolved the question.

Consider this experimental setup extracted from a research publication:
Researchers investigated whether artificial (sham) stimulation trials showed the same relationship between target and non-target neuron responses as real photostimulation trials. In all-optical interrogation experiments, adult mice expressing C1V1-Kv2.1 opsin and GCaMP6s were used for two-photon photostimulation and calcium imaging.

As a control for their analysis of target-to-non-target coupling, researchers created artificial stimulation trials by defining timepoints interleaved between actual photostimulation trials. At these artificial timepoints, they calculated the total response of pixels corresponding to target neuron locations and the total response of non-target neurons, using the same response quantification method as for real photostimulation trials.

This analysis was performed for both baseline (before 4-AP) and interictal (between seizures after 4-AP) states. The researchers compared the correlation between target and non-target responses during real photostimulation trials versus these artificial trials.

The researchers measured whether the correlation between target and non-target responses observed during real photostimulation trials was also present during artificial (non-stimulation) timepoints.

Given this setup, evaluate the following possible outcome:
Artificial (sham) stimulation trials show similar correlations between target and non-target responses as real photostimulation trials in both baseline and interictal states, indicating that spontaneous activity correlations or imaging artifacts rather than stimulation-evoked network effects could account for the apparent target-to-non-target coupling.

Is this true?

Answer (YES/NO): NO